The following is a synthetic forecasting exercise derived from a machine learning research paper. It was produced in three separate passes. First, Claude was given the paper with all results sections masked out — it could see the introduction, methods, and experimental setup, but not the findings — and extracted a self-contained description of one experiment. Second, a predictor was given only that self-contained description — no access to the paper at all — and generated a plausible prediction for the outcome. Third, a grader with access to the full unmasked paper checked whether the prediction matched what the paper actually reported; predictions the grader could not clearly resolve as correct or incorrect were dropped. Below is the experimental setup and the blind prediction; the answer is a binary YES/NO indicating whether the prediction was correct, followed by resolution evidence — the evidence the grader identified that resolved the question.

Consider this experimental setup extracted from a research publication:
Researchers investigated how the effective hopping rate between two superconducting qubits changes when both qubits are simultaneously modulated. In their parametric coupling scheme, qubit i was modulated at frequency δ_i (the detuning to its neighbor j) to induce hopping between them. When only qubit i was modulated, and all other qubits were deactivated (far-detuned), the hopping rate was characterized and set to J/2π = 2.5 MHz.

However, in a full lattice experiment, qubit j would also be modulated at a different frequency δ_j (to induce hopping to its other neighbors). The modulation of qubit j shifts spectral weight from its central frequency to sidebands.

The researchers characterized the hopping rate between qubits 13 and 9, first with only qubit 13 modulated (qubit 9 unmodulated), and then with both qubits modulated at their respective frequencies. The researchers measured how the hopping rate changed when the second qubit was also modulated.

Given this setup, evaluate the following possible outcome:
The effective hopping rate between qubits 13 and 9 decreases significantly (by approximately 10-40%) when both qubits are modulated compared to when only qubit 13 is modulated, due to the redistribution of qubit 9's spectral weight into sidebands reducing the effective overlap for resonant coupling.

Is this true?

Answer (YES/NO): YES